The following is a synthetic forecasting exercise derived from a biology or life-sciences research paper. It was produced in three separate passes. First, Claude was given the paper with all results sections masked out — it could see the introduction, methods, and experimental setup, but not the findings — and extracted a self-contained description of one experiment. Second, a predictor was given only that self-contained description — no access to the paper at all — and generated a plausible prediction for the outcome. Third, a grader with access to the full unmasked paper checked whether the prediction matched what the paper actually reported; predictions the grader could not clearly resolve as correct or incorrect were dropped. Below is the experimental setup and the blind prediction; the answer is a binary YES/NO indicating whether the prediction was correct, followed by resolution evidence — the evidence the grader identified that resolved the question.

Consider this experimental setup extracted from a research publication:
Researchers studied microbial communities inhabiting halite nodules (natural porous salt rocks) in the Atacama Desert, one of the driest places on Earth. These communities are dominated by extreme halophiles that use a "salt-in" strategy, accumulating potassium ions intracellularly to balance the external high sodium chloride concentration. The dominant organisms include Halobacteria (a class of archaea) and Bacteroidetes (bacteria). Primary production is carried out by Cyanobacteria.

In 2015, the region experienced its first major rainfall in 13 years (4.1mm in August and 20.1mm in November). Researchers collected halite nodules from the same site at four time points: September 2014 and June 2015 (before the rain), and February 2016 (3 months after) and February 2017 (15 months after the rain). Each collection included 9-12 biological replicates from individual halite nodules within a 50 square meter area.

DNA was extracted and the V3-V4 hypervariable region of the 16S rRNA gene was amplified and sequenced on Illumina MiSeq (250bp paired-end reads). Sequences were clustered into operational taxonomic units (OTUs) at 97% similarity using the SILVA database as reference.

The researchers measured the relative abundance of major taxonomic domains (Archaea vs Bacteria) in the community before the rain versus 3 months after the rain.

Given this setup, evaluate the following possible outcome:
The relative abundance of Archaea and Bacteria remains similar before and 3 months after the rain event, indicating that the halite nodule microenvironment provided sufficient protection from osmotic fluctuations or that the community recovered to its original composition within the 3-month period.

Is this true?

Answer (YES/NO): NO